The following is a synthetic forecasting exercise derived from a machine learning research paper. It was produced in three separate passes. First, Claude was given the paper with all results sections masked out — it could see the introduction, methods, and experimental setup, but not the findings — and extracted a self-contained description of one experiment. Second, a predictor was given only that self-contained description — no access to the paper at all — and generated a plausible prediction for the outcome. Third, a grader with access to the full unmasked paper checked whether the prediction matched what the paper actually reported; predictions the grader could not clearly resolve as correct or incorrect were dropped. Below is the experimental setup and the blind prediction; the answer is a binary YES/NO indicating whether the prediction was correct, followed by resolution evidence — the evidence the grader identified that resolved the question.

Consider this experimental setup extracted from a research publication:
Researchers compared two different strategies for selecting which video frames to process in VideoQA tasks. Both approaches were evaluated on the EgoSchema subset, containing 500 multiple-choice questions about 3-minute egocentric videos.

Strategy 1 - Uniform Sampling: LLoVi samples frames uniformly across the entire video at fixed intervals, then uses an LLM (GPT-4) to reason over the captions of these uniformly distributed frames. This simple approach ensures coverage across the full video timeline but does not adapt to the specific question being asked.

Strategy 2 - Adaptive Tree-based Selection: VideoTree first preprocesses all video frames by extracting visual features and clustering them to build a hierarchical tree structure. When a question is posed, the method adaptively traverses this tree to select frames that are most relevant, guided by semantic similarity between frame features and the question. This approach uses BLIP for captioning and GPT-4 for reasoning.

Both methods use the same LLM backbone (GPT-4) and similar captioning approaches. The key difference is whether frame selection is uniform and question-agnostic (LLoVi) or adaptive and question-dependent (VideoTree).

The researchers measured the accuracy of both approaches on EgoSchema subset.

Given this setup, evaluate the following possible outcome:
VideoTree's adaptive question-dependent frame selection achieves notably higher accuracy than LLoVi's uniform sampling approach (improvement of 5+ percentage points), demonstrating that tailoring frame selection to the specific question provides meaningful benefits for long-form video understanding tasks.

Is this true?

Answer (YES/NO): YES